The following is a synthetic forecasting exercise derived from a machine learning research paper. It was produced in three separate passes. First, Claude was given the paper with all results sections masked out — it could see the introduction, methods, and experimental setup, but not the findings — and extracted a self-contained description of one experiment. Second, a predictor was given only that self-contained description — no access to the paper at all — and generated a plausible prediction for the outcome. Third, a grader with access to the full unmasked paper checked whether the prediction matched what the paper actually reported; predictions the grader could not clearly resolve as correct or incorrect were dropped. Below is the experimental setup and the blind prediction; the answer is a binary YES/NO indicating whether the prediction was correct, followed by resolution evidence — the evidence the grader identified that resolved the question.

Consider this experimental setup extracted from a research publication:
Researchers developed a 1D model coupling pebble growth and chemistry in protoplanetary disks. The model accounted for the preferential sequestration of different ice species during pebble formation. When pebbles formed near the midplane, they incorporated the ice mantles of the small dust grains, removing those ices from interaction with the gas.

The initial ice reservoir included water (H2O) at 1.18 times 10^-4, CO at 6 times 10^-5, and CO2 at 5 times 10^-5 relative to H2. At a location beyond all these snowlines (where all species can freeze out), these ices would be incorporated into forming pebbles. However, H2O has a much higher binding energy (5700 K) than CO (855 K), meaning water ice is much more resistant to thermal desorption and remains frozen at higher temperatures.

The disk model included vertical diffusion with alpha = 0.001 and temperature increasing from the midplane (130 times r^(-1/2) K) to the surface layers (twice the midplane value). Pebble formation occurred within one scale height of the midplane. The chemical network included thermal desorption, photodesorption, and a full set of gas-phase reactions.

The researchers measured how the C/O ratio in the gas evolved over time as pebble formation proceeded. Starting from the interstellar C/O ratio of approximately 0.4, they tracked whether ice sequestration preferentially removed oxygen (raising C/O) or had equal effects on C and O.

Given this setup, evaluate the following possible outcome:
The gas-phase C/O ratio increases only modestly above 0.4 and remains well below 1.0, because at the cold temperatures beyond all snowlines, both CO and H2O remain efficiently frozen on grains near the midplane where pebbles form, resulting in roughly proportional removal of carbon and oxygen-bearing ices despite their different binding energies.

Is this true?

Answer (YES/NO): YES